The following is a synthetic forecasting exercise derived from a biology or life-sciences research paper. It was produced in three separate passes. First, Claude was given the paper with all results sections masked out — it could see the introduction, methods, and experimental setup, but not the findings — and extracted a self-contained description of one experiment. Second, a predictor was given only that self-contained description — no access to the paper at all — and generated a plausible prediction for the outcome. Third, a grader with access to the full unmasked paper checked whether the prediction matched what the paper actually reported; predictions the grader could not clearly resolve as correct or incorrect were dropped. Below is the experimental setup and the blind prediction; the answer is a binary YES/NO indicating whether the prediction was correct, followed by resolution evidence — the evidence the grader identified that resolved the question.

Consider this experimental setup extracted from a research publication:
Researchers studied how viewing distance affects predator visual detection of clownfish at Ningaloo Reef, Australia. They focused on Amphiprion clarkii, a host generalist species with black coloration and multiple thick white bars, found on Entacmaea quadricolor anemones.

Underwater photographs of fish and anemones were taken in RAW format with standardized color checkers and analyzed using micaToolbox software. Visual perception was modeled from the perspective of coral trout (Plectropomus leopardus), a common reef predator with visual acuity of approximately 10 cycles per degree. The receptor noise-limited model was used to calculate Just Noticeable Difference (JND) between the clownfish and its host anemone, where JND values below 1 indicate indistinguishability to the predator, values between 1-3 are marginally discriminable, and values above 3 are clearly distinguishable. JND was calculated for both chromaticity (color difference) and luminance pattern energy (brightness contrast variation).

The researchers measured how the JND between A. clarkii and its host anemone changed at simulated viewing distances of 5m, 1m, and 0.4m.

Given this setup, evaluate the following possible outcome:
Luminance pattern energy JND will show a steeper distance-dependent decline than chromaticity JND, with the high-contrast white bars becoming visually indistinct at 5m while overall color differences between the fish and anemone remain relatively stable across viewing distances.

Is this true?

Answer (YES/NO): NO